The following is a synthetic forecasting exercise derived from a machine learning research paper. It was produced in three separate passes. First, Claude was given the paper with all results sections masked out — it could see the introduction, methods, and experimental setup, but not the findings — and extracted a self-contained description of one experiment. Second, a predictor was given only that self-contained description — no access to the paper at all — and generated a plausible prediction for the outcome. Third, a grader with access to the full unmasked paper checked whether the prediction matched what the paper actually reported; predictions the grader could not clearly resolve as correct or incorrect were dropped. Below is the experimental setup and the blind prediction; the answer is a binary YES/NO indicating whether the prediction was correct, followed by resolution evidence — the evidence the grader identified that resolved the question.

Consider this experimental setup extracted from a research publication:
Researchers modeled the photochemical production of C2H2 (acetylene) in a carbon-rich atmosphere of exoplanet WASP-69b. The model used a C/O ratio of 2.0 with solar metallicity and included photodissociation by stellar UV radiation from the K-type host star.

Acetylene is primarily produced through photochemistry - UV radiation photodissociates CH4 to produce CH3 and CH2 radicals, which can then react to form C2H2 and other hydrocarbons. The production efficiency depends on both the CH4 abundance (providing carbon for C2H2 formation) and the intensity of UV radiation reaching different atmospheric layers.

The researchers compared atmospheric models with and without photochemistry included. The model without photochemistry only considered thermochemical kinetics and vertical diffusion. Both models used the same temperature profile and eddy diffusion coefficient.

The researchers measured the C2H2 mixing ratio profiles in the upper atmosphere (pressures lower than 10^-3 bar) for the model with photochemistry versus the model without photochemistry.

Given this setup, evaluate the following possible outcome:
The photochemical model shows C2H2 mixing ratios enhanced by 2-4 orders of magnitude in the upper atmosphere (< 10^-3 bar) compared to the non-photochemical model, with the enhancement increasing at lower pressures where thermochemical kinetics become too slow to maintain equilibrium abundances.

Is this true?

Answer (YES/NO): NO